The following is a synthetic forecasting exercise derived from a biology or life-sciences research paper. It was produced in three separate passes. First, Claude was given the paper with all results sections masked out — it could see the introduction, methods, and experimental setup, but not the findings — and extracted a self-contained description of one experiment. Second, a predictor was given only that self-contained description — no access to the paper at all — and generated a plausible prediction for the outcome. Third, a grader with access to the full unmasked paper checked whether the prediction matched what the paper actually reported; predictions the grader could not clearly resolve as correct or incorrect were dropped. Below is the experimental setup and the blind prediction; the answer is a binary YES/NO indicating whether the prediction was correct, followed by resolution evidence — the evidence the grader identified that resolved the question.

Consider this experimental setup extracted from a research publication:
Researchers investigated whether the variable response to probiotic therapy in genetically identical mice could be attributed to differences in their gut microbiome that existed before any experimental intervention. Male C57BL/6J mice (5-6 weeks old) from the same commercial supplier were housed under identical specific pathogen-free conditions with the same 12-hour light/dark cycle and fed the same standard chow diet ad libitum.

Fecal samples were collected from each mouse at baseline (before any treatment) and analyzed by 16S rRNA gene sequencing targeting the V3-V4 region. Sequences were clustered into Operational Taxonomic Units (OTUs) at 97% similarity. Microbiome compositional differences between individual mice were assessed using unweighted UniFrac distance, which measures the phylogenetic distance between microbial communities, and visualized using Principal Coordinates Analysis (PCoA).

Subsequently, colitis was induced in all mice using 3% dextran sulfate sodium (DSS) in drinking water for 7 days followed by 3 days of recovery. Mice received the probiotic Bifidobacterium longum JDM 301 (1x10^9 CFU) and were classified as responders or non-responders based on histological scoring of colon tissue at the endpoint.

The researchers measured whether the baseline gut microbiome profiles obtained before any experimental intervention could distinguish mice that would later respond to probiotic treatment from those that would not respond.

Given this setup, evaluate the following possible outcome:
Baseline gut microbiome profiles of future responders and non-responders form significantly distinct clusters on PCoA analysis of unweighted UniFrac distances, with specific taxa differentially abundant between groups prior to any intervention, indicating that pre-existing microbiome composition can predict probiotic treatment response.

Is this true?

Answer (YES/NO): YES